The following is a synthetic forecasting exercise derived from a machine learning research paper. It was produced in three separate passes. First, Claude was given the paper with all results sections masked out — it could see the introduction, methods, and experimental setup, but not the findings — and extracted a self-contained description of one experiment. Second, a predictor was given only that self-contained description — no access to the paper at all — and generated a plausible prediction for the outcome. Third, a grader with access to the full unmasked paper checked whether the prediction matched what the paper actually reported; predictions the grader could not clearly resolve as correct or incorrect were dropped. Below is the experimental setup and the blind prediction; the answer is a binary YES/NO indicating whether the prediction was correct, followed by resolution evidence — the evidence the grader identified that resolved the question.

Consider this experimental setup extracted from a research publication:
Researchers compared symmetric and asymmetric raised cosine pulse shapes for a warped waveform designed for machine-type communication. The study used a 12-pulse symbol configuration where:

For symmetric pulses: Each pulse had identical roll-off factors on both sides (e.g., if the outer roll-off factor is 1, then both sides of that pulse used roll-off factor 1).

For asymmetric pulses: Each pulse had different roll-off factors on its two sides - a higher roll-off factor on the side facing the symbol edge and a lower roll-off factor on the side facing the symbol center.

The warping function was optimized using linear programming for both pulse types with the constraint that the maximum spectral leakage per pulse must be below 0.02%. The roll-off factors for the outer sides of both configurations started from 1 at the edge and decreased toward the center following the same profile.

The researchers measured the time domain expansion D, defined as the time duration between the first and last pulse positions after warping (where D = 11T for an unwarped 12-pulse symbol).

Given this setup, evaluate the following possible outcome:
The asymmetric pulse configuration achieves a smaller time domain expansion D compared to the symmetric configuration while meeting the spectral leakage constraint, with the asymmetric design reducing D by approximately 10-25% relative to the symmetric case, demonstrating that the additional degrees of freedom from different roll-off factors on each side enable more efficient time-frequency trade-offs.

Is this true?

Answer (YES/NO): NO